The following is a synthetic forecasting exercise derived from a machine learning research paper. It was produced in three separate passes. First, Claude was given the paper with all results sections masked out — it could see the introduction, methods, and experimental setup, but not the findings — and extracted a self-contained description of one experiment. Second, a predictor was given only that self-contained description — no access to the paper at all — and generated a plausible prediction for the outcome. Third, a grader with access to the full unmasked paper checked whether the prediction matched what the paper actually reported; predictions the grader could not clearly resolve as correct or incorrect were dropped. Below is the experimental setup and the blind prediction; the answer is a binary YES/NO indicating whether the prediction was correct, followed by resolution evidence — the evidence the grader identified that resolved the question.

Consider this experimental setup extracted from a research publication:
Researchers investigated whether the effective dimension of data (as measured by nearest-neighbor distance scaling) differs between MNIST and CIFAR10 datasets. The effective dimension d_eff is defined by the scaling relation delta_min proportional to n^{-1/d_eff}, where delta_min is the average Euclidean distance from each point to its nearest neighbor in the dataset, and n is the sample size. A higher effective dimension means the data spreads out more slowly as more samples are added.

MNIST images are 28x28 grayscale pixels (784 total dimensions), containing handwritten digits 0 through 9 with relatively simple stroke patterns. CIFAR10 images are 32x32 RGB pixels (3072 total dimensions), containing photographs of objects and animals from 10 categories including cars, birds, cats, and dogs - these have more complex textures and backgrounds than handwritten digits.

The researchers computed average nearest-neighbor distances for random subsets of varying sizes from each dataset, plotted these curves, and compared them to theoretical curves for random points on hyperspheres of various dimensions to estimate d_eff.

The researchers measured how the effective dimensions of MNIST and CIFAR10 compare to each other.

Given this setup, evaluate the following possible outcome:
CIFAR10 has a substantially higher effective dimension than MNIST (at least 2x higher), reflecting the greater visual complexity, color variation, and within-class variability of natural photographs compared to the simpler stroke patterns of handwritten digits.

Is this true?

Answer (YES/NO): YES